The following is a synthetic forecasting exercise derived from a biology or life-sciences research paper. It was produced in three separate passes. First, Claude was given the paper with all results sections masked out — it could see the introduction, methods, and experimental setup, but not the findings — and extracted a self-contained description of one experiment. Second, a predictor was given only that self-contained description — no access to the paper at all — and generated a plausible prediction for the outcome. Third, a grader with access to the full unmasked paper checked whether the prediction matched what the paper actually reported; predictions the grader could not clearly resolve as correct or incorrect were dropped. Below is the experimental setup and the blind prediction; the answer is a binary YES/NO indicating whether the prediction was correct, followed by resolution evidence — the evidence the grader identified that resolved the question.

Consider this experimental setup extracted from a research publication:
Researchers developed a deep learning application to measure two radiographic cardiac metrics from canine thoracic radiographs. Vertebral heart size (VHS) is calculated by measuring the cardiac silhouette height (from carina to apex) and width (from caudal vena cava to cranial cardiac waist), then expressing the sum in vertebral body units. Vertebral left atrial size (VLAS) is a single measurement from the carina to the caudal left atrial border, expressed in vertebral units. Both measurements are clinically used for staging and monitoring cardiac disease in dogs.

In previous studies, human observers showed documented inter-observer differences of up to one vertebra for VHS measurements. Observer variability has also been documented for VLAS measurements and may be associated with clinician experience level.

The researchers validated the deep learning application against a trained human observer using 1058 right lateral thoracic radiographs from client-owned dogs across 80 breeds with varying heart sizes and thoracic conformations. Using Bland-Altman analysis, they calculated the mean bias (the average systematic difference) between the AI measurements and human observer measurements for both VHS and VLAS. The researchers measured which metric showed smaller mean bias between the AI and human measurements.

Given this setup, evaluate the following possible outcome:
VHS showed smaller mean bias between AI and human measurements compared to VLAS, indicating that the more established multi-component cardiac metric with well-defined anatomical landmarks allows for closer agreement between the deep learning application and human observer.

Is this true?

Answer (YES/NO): YES